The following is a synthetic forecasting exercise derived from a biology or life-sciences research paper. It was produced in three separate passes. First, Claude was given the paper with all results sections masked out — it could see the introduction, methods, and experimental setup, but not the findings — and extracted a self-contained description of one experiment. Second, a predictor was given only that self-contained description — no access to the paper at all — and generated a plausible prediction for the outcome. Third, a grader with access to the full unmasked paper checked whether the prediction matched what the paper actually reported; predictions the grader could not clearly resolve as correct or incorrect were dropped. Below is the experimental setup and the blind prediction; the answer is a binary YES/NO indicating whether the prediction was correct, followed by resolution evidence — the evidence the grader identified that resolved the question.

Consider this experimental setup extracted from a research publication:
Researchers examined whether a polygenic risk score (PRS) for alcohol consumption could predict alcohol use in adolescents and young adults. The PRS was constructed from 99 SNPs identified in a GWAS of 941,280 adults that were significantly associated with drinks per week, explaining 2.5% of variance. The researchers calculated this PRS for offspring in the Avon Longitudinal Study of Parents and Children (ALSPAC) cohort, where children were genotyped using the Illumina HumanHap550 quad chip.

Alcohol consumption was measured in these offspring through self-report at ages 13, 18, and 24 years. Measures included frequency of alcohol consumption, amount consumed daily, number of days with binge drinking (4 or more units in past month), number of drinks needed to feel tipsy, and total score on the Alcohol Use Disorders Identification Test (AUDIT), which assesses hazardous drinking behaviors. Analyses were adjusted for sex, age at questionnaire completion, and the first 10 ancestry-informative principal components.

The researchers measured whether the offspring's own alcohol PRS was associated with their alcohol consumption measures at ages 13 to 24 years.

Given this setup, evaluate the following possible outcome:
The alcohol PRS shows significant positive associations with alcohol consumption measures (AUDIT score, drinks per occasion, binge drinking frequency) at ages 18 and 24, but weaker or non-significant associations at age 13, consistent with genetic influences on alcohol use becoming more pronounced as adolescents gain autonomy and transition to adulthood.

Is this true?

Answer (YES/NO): NO